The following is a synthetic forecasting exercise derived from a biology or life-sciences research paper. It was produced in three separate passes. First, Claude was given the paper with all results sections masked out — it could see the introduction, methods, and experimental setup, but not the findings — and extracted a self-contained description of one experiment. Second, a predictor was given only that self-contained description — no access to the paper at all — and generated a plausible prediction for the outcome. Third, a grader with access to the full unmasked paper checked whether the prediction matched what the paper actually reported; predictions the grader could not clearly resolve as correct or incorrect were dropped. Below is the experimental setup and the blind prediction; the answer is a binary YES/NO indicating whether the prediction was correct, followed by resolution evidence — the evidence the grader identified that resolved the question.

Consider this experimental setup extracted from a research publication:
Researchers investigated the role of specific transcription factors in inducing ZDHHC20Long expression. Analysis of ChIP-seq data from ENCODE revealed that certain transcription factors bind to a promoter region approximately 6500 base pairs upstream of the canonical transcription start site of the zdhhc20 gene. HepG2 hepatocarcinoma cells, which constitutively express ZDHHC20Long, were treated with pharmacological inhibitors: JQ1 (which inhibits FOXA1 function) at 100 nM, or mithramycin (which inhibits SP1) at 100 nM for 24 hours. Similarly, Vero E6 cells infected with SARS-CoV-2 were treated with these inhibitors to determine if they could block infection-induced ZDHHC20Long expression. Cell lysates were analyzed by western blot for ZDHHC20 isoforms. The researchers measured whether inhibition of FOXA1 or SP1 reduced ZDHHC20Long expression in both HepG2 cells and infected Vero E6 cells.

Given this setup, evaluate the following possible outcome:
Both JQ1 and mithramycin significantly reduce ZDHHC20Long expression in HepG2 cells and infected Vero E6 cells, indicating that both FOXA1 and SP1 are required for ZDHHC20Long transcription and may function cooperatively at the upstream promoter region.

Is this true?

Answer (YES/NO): YES